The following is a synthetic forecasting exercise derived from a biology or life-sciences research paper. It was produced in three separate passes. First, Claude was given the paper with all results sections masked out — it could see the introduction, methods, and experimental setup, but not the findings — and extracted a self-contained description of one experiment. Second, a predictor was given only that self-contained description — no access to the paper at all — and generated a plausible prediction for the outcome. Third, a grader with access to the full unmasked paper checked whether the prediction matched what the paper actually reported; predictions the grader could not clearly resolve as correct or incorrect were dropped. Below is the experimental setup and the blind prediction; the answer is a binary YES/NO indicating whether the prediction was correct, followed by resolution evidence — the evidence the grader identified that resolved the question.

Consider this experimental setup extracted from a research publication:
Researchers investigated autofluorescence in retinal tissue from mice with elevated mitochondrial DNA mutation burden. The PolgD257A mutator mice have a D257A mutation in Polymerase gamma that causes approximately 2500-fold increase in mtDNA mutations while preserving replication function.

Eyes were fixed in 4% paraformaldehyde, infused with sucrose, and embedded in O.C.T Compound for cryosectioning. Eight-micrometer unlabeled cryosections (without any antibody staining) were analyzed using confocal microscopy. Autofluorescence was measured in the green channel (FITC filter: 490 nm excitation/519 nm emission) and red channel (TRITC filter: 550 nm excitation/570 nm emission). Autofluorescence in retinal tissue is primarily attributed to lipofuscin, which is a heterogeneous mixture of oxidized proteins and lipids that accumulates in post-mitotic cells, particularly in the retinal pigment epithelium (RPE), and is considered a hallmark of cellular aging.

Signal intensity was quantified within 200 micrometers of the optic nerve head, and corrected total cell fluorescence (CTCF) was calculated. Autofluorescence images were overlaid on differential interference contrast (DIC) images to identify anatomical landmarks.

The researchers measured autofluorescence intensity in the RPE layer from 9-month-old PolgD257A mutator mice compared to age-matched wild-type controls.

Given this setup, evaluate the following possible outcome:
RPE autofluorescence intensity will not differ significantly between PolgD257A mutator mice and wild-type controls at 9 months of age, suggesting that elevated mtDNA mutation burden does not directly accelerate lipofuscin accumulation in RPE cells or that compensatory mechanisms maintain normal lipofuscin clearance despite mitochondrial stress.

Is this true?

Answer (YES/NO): NO